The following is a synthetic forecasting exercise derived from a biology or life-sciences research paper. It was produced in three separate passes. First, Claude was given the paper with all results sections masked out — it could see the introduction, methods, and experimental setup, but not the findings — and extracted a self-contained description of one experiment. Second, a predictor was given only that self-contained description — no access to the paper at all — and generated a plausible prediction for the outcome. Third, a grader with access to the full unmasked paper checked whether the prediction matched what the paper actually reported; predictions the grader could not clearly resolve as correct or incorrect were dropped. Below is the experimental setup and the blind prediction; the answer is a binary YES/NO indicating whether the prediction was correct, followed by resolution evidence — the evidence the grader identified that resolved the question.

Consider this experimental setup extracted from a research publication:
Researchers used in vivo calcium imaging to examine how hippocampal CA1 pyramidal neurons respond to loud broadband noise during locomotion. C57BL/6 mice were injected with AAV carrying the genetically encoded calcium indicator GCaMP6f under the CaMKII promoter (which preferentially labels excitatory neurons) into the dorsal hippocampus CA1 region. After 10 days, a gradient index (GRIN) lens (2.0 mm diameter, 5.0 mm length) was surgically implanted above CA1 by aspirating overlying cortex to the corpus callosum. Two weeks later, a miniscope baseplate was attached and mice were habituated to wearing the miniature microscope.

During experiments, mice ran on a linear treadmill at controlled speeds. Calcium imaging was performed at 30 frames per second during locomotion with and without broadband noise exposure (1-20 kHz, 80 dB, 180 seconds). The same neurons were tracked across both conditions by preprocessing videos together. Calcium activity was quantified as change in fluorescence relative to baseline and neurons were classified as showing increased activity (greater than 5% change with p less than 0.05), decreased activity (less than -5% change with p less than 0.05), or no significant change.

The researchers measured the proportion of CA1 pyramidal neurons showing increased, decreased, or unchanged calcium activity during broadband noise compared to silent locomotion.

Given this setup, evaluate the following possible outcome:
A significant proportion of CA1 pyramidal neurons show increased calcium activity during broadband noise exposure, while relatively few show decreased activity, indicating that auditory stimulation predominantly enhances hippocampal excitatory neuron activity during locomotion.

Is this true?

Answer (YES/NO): NO